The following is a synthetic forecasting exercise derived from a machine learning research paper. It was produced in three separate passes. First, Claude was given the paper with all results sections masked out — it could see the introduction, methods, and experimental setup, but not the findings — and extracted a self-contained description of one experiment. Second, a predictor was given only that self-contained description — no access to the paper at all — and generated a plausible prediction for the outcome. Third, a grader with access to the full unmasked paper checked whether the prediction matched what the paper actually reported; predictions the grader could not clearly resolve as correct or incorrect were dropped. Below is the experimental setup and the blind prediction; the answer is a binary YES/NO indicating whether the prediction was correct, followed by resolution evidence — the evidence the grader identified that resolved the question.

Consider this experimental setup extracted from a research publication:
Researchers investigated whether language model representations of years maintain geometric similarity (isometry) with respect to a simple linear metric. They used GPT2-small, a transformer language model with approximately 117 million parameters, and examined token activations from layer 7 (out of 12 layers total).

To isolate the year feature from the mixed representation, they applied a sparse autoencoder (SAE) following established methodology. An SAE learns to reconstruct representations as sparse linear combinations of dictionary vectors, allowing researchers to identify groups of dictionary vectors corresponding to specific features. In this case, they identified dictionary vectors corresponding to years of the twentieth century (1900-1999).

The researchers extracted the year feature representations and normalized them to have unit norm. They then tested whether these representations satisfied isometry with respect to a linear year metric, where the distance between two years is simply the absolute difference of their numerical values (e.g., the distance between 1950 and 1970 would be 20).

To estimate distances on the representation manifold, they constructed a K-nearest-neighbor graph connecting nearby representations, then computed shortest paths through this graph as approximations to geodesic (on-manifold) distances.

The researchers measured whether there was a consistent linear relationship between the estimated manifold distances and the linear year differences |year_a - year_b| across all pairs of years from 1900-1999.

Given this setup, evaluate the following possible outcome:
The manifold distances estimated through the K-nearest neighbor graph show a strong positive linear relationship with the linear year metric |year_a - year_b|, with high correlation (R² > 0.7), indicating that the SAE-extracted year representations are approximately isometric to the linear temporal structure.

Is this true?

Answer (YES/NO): NO